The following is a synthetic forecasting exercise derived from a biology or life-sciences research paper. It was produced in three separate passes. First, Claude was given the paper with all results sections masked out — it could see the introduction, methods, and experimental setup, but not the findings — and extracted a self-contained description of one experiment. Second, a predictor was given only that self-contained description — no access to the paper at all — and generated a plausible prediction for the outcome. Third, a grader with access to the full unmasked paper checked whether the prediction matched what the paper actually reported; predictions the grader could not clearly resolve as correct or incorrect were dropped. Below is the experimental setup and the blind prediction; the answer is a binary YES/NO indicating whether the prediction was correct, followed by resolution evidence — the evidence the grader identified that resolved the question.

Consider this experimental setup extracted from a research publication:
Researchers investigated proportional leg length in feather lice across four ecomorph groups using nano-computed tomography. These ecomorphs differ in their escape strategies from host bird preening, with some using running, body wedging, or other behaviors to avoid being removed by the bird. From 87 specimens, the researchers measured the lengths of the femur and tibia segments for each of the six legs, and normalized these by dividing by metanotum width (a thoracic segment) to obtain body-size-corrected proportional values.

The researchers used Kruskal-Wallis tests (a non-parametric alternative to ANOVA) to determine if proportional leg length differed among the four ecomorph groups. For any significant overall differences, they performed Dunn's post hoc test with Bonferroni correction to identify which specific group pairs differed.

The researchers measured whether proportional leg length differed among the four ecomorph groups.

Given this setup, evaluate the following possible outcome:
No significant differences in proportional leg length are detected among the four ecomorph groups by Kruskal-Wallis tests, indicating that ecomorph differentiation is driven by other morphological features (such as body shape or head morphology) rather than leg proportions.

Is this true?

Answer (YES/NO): NO